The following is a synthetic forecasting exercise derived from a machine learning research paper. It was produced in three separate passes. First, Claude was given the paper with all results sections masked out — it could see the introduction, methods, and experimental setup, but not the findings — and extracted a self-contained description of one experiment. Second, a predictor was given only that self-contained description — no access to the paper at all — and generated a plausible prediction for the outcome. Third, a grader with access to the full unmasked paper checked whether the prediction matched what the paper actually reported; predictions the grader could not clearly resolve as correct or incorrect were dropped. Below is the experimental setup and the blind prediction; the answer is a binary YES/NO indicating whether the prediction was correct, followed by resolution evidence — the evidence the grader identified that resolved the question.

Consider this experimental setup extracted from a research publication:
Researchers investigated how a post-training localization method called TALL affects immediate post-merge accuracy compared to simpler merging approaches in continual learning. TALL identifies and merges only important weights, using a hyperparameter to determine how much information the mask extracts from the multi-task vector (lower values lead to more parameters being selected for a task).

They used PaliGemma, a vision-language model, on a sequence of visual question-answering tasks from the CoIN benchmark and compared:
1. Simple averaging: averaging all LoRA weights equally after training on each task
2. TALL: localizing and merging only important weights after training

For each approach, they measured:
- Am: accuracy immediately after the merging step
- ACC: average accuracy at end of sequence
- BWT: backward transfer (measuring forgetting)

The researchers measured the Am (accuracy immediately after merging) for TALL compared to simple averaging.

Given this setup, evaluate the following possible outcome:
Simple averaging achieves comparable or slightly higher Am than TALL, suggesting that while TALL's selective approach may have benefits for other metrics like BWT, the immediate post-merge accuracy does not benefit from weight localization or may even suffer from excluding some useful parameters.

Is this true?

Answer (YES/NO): YES